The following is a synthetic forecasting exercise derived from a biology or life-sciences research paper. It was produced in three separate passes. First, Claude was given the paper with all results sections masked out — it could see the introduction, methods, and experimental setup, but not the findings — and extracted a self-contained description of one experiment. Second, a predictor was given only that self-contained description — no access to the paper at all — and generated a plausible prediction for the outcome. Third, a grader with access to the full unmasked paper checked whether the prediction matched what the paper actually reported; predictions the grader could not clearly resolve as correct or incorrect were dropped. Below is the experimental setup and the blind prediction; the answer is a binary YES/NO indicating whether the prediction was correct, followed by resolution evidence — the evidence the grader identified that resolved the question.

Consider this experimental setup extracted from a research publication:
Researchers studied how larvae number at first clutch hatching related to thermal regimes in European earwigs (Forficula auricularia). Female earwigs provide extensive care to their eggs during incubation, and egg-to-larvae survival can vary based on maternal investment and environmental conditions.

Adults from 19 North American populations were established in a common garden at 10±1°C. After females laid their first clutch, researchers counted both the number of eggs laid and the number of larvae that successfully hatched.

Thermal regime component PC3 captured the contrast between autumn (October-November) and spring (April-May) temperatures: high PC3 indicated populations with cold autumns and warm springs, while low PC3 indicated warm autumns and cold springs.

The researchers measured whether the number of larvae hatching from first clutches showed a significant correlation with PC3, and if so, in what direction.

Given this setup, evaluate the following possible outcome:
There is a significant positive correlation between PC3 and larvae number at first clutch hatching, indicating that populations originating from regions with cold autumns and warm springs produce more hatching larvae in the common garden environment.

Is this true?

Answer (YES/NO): NO